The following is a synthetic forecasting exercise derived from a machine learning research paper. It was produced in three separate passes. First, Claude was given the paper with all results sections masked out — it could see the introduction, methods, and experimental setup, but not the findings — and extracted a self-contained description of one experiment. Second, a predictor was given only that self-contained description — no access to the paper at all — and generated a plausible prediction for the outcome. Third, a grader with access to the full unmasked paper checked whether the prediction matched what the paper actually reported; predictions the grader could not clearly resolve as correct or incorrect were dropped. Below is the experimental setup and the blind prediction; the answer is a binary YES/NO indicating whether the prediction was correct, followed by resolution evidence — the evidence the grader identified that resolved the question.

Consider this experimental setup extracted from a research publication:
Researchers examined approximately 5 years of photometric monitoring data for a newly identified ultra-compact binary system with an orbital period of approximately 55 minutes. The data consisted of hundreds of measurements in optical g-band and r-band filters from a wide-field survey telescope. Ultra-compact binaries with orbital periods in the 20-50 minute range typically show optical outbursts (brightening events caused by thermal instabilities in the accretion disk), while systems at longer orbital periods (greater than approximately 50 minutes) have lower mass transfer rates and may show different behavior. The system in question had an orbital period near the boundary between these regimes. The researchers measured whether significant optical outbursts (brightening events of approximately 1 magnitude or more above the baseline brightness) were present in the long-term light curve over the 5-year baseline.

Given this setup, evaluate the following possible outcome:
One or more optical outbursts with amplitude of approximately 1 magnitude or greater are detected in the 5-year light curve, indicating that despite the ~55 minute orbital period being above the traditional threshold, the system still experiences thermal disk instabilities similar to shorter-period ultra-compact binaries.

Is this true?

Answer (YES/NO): NO